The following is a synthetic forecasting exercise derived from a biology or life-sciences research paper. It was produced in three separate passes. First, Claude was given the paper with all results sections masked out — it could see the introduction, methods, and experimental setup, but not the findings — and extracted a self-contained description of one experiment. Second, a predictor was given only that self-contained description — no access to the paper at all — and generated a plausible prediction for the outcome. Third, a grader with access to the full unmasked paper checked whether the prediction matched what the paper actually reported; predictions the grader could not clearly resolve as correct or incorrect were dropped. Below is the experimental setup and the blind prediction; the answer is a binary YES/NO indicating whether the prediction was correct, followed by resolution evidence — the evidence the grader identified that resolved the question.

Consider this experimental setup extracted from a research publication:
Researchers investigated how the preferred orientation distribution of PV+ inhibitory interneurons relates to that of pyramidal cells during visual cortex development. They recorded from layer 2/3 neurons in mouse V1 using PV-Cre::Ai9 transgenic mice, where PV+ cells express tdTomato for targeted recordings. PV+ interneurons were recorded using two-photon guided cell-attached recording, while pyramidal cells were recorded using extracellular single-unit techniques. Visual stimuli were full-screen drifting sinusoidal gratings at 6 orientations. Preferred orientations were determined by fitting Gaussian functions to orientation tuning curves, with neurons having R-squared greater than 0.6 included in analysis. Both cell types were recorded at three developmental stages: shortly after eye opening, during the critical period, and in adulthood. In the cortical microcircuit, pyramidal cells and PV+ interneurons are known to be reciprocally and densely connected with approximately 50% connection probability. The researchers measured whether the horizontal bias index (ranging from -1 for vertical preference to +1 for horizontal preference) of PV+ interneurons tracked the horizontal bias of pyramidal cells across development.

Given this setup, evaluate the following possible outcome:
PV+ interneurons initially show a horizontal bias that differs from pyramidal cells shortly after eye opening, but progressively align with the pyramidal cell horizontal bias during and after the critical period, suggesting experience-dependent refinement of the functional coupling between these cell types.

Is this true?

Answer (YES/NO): NO